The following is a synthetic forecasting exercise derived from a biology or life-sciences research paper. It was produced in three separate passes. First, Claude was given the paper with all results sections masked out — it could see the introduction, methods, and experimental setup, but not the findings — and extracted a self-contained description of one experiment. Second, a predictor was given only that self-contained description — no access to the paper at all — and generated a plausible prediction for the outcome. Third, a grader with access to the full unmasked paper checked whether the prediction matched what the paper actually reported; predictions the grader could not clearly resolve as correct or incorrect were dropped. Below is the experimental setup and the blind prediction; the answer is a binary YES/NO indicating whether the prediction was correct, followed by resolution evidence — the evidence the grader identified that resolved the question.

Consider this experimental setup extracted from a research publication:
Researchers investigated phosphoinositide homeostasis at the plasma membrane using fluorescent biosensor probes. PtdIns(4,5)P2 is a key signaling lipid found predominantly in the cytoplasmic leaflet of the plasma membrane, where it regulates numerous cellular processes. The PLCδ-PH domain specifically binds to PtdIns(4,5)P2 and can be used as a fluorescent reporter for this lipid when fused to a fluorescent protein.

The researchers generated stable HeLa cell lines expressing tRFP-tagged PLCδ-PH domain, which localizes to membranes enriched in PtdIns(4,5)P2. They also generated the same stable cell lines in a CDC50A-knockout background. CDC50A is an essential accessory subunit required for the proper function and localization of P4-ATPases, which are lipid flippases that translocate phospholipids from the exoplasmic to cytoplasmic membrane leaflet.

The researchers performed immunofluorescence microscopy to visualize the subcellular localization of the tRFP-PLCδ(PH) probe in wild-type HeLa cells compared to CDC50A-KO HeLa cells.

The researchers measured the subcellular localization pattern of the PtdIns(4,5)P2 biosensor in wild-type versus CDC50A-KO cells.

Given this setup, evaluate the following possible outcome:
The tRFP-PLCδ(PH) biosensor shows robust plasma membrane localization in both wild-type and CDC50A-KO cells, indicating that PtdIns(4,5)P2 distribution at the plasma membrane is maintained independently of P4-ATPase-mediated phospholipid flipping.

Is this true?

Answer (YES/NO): YES